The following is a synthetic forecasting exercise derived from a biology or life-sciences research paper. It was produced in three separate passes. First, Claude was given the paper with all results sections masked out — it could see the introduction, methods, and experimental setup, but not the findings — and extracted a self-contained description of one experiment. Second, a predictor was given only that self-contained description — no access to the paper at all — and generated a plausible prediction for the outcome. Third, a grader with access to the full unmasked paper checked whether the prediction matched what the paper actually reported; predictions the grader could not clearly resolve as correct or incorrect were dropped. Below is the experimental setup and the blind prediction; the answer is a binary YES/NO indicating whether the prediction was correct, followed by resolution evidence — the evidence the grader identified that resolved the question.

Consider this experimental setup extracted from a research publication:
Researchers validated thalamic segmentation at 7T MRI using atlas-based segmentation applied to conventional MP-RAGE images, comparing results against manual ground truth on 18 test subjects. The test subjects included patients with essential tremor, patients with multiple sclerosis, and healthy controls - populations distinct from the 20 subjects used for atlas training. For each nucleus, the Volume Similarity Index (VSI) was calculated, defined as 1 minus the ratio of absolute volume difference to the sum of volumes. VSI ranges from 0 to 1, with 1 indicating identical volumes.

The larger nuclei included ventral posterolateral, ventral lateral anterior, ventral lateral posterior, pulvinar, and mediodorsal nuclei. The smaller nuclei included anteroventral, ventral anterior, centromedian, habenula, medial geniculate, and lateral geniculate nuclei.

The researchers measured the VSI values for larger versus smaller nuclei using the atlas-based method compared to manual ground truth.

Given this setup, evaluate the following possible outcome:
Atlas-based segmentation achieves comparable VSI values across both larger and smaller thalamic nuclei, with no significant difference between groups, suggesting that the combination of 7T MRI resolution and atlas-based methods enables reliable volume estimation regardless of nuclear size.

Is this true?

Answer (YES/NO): YES